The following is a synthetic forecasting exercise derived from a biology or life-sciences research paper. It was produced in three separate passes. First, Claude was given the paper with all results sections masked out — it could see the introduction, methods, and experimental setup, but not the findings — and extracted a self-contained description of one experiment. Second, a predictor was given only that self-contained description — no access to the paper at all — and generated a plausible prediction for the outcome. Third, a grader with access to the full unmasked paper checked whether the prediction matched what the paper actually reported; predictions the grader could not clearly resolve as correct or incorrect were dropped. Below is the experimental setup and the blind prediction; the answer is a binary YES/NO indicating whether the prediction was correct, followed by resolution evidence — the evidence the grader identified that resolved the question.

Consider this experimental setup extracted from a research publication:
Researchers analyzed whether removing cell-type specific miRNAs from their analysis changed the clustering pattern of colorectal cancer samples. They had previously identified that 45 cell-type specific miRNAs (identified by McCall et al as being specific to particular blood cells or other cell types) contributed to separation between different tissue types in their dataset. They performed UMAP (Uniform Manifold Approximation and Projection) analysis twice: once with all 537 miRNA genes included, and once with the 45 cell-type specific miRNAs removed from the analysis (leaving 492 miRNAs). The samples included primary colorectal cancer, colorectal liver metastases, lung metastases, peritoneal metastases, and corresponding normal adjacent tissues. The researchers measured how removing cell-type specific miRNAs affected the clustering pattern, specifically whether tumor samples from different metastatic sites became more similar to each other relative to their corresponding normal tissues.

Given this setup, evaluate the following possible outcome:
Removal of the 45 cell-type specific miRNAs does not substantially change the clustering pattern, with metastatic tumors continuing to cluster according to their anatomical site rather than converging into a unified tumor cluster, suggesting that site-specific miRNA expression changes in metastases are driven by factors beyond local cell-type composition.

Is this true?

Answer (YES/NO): YES